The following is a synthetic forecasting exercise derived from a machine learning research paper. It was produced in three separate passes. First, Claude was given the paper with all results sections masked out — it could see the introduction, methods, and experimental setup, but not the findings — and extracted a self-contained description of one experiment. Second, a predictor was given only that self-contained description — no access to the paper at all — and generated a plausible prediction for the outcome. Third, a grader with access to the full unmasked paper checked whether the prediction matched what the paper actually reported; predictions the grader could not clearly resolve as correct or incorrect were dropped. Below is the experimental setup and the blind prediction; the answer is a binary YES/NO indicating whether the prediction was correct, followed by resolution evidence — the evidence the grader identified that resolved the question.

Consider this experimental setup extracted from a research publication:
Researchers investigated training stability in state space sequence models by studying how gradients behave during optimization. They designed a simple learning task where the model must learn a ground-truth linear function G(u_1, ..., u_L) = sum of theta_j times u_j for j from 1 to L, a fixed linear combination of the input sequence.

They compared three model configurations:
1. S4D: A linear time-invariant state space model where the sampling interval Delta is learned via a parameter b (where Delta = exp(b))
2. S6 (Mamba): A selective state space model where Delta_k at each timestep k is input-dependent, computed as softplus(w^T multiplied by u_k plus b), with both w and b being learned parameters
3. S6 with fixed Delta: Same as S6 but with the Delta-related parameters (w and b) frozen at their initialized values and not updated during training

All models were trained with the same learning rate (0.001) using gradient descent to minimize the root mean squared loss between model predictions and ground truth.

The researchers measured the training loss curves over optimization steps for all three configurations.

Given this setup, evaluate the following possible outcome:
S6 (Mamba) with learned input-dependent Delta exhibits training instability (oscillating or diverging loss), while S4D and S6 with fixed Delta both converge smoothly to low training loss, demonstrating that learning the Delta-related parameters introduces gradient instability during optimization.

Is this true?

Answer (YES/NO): YES